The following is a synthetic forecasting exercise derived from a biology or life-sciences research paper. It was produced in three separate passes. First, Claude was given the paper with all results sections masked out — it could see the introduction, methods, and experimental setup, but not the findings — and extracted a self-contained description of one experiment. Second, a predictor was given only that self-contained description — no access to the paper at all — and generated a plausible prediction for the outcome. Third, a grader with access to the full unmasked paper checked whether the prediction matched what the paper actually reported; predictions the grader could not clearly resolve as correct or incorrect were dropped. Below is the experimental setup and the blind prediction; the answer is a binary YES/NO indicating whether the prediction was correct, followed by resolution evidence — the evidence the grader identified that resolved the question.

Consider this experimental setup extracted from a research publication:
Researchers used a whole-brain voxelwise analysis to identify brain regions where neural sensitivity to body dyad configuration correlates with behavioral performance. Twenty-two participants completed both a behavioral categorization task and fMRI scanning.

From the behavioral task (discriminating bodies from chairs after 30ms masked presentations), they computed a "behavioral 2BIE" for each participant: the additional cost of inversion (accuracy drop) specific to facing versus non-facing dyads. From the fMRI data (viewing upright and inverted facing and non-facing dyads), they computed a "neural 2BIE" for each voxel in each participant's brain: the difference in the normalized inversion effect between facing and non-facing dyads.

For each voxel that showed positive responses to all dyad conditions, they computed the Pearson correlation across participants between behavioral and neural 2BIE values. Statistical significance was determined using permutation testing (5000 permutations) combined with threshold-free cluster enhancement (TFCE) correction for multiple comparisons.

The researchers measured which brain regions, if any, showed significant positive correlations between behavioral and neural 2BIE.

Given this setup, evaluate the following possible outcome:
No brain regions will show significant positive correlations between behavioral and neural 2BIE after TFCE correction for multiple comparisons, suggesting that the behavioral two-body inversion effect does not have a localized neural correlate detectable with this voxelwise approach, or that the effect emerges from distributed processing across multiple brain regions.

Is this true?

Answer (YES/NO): NO